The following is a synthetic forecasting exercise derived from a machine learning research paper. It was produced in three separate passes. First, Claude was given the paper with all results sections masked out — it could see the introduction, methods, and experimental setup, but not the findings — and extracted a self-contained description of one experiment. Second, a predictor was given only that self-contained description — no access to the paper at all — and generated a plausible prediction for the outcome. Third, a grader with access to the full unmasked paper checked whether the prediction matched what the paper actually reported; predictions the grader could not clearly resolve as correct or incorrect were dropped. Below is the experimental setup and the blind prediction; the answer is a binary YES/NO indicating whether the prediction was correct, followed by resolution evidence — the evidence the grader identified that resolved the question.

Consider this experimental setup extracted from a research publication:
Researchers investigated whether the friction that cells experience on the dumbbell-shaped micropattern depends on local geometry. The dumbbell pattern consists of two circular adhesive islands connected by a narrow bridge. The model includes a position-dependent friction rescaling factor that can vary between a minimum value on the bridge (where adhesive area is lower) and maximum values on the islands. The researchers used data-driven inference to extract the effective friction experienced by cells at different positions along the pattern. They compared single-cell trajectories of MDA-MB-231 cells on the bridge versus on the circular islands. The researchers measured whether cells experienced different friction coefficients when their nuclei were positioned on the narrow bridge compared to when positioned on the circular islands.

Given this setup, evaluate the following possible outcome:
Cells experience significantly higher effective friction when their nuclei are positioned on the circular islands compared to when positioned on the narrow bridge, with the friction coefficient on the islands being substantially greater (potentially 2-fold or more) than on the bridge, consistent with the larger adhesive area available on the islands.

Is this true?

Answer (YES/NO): YES